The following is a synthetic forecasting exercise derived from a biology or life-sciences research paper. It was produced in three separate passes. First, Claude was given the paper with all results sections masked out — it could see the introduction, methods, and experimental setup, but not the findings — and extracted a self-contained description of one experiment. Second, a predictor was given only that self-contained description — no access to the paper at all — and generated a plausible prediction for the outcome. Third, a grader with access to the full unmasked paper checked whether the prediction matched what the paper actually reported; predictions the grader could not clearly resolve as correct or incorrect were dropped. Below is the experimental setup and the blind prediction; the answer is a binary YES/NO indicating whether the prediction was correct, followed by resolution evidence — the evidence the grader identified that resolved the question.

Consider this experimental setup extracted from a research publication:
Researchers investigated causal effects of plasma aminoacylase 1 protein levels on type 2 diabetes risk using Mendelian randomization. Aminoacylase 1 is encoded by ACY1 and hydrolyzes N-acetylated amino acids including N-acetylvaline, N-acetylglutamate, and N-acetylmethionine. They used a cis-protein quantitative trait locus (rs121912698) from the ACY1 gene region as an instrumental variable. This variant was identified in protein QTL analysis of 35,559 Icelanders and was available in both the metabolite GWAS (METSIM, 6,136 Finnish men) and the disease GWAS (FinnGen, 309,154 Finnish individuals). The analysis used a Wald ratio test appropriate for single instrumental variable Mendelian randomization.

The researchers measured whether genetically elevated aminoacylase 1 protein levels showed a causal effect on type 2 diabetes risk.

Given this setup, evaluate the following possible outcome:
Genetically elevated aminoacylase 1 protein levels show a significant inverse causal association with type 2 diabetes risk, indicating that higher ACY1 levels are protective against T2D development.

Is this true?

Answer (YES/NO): NO